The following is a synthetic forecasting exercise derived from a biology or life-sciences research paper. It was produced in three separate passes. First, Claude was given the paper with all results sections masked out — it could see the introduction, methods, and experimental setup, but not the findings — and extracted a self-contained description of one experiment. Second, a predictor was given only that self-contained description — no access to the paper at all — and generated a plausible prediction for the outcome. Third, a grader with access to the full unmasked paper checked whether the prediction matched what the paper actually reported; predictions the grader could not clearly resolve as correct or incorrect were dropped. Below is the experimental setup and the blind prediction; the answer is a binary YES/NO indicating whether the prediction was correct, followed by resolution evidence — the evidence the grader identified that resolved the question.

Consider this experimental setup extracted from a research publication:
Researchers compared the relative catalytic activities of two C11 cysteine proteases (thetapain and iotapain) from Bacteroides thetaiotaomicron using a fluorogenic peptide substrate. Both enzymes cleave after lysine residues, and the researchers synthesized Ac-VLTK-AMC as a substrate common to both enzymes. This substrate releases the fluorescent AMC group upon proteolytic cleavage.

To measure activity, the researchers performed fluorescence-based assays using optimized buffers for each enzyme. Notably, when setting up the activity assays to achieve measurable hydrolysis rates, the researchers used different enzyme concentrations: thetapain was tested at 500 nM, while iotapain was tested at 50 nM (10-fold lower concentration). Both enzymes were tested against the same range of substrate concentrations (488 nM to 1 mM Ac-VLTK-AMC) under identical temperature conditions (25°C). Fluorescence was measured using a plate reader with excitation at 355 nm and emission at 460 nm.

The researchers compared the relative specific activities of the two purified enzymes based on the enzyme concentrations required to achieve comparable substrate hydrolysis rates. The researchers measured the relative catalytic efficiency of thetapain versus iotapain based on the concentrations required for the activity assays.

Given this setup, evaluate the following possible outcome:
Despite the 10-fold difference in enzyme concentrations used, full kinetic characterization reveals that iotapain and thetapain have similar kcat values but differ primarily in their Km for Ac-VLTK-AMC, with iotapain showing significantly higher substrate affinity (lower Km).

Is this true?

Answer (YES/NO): NO